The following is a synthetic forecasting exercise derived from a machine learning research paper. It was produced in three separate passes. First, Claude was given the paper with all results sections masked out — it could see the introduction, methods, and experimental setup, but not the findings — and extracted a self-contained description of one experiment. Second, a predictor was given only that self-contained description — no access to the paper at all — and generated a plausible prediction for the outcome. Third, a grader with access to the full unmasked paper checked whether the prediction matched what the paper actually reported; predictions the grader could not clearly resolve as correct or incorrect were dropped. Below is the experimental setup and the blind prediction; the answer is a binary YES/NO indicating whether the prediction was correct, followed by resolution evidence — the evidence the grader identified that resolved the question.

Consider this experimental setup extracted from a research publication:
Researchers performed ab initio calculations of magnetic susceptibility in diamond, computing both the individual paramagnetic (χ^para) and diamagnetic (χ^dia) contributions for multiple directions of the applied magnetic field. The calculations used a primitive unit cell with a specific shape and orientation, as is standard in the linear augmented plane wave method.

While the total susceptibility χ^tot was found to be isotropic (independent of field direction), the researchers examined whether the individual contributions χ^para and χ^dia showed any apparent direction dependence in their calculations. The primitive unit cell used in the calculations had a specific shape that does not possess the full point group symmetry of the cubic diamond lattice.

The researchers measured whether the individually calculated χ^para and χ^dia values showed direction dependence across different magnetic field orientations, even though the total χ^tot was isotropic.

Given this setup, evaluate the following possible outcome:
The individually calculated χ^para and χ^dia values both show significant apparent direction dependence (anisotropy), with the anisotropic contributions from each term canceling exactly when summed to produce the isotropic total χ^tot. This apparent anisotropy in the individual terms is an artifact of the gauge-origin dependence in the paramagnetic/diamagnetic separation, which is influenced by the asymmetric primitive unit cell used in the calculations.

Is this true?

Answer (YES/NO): NO